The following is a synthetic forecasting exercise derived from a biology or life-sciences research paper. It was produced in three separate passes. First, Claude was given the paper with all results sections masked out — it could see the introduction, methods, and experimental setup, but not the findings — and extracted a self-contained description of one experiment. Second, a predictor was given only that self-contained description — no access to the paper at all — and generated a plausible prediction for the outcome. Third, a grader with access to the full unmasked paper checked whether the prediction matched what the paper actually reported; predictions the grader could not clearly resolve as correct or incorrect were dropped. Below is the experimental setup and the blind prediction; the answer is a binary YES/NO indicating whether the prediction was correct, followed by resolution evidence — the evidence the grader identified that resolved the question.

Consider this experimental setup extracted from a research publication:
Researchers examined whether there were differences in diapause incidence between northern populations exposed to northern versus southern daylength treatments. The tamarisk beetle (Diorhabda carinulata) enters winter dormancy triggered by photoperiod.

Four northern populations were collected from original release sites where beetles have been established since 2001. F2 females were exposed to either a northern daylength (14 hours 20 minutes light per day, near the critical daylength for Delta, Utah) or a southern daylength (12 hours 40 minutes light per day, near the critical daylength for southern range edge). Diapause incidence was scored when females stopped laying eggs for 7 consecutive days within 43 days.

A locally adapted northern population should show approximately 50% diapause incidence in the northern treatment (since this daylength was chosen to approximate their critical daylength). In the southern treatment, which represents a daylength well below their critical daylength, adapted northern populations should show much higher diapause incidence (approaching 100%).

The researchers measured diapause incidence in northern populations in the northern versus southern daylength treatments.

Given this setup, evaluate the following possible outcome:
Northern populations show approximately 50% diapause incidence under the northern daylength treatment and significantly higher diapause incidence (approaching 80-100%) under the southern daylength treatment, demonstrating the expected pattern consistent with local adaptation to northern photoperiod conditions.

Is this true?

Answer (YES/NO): YES